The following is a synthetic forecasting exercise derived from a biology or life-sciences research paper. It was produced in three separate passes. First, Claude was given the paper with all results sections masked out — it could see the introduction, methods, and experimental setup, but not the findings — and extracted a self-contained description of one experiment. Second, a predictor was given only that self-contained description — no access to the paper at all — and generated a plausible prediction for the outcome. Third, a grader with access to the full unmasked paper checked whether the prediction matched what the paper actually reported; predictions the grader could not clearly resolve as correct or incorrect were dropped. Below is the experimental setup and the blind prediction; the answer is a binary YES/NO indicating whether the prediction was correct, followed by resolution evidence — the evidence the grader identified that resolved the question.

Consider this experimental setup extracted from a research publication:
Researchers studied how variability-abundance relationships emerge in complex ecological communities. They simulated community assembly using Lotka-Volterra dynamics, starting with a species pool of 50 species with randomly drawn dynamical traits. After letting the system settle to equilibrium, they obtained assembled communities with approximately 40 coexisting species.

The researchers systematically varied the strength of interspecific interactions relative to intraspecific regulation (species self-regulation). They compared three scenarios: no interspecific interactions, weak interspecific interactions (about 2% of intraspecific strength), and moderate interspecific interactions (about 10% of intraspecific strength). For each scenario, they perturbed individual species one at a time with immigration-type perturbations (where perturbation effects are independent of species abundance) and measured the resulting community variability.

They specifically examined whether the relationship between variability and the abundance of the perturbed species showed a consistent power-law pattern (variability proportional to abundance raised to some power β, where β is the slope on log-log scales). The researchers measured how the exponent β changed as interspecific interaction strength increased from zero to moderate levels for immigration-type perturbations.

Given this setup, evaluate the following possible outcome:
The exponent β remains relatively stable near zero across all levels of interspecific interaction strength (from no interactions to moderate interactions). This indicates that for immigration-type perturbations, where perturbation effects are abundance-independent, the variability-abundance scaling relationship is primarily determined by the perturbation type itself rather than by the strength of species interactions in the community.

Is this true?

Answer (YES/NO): NO